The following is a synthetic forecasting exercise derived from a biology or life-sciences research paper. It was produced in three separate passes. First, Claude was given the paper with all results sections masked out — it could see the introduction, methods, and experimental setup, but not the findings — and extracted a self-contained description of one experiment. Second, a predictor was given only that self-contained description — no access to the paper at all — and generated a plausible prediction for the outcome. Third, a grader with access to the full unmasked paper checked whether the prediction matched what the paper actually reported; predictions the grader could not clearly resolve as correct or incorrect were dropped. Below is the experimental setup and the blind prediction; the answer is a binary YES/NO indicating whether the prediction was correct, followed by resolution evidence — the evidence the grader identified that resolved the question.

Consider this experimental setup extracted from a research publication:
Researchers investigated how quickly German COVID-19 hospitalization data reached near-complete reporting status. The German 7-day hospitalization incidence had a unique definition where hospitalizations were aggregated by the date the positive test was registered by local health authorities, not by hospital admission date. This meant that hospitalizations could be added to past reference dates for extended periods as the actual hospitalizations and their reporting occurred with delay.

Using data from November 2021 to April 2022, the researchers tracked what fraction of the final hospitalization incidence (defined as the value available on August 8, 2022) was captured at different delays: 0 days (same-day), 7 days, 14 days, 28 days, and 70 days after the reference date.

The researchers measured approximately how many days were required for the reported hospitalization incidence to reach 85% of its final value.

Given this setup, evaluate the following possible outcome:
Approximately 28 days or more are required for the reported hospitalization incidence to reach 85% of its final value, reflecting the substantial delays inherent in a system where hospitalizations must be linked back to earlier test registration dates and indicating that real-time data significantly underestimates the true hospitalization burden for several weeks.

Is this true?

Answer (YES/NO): NO